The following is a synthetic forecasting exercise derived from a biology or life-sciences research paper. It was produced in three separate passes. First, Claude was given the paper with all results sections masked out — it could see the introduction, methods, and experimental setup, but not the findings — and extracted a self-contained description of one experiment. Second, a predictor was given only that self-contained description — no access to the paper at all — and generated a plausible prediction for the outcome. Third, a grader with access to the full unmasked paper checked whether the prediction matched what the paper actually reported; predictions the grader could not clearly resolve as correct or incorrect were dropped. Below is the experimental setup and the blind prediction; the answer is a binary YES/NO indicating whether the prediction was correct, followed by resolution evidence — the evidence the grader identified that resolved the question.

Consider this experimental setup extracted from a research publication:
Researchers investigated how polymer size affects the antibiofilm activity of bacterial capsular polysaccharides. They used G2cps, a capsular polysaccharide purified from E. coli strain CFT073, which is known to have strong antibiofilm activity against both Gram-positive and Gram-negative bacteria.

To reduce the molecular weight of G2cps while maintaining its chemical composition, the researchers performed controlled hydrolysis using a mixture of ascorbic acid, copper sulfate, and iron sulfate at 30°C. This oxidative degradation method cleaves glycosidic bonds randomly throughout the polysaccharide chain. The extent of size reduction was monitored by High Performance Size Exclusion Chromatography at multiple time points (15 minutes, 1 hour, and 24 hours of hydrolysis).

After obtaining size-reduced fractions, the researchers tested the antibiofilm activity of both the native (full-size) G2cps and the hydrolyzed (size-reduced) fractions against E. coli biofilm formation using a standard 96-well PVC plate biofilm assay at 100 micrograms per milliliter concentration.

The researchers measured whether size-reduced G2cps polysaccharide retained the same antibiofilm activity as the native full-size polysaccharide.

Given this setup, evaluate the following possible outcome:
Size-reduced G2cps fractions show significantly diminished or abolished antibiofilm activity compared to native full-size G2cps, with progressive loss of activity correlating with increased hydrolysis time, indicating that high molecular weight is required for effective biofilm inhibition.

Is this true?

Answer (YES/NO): NO